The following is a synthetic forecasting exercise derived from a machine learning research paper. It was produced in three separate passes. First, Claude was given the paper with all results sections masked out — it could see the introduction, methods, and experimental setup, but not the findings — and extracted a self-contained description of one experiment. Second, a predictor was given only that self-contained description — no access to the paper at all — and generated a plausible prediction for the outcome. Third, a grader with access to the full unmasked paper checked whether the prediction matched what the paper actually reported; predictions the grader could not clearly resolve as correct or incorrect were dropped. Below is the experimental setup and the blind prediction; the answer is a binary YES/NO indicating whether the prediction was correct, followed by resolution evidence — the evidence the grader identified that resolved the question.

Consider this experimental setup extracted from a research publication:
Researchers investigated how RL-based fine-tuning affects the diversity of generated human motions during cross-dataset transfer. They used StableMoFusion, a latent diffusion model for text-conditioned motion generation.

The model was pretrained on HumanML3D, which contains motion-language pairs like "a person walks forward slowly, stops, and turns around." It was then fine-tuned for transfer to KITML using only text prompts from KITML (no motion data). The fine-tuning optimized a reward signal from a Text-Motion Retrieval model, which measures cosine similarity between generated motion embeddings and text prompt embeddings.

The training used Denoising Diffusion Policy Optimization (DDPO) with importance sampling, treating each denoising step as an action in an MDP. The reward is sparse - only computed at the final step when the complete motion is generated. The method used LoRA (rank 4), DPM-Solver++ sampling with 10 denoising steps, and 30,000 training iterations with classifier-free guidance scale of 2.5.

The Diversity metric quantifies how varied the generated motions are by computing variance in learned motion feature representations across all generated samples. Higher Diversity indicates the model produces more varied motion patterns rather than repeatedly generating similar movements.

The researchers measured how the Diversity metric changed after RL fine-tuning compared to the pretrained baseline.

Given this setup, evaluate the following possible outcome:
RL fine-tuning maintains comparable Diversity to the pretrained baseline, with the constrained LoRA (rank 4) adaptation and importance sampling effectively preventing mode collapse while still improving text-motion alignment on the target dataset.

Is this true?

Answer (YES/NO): YES